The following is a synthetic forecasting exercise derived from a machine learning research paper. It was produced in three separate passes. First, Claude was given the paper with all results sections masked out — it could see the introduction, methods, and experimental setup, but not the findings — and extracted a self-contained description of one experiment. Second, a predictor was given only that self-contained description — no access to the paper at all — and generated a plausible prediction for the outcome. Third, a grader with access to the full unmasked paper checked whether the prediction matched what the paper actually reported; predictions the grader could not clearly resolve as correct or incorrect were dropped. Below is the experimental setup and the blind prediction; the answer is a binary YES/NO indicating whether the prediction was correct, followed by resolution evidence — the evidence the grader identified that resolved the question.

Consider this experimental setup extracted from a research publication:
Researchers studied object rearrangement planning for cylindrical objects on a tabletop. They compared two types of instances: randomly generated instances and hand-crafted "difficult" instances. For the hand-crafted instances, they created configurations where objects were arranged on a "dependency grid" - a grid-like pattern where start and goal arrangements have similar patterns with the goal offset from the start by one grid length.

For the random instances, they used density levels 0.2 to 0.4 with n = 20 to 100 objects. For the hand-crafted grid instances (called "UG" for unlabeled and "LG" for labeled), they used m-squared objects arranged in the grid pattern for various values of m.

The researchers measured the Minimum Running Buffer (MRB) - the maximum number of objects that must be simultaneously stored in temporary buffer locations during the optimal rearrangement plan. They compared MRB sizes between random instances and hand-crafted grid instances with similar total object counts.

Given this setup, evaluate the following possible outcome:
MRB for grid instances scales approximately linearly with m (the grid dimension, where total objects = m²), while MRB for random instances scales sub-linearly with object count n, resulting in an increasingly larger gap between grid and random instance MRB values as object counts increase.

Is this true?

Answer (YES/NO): YES